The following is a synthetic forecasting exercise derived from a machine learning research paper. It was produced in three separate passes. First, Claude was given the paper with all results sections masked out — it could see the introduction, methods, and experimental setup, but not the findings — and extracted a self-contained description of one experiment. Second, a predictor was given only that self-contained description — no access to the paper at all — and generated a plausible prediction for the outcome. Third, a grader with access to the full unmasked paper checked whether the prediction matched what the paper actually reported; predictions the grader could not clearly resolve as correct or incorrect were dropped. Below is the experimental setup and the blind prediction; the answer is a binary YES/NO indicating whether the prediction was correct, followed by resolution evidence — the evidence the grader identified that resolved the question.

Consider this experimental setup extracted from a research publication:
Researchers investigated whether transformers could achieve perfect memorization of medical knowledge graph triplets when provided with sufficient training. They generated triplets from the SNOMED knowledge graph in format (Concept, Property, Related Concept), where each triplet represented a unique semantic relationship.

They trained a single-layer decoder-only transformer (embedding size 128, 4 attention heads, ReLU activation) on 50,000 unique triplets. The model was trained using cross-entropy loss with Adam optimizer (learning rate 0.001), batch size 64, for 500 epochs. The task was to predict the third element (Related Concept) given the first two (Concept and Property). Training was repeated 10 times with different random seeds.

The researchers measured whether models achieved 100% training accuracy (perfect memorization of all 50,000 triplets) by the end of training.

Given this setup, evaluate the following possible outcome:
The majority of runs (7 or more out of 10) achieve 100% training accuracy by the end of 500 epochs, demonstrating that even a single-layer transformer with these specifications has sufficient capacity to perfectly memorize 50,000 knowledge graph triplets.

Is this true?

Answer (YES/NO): NO